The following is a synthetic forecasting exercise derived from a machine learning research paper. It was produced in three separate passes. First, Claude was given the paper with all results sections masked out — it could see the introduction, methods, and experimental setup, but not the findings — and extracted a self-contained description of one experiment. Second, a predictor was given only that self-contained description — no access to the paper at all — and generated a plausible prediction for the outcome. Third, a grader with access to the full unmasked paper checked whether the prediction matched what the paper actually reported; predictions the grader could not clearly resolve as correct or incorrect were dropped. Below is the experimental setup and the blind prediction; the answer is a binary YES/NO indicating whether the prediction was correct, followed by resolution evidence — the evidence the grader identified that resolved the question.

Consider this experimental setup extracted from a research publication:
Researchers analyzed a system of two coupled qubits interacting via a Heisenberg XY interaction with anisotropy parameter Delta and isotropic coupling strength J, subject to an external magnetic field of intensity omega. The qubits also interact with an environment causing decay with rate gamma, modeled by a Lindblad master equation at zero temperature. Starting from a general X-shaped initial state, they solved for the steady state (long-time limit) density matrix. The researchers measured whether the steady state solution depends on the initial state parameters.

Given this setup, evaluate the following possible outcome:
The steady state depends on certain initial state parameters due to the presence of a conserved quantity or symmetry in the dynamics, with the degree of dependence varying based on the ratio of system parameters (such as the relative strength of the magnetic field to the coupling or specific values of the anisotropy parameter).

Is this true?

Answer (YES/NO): NO